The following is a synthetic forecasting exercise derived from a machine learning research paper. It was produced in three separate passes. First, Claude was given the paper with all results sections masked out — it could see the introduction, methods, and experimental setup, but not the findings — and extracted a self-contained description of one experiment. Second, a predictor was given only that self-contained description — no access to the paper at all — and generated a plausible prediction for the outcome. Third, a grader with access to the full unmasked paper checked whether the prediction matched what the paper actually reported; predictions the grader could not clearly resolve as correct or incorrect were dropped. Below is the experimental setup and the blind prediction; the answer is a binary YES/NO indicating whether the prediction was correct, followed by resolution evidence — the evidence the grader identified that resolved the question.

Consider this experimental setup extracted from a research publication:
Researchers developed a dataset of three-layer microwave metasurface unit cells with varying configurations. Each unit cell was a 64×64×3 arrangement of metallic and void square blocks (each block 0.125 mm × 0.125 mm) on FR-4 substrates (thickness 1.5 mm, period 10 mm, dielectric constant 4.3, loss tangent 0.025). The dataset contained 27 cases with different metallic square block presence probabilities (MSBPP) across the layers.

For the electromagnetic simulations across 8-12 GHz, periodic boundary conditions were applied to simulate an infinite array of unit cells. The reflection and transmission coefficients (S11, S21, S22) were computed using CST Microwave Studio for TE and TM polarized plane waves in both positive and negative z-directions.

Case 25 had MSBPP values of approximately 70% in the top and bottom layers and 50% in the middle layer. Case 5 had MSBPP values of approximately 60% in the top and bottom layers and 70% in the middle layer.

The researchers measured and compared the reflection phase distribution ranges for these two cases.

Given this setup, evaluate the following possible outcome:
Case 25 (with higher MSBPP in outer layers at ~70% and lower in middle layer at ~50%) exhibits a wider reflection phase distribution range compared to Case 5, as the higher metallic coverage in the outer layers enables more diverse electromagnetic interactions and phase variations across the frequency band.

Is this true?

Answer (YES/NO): NO